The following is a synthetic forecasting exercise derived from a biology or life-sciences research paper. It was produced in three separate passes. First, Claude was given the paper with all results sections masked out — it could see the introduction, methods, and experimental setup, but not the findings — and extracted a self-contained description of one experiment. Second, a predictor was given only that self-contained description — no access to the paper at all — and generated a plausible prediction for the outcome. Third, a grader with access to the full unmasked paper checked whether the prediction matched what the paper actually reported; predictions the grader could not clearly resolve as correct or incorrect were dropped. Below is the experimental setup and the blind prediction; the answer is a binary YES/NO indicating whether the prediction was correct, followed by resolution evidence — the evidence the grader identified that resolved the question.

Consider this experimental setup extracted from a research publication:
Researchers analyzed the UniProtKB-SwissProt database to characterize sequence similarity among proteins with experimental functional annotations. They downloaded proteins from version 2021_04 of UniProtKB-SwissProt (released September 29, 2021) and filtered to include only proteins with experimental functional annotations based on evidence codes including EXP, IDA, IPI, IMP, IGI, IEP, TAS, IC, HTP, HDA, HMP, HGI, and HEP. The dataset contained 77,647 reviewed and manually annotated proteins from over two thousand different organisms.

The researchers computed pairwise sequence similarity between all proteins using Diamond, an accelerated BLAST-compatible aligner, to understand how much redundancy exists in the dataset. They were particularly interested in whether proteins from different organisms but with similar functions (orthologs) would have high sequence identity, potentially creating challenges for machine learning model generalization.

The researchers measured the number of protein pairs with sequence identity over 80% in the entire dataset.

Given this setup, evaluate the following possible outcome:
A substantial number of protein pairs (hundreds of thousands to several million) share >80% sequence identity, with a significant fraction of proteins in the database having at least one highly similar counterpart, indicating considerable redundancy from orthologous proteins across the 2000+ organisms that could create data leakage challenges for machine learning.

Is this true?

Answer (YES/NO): NO